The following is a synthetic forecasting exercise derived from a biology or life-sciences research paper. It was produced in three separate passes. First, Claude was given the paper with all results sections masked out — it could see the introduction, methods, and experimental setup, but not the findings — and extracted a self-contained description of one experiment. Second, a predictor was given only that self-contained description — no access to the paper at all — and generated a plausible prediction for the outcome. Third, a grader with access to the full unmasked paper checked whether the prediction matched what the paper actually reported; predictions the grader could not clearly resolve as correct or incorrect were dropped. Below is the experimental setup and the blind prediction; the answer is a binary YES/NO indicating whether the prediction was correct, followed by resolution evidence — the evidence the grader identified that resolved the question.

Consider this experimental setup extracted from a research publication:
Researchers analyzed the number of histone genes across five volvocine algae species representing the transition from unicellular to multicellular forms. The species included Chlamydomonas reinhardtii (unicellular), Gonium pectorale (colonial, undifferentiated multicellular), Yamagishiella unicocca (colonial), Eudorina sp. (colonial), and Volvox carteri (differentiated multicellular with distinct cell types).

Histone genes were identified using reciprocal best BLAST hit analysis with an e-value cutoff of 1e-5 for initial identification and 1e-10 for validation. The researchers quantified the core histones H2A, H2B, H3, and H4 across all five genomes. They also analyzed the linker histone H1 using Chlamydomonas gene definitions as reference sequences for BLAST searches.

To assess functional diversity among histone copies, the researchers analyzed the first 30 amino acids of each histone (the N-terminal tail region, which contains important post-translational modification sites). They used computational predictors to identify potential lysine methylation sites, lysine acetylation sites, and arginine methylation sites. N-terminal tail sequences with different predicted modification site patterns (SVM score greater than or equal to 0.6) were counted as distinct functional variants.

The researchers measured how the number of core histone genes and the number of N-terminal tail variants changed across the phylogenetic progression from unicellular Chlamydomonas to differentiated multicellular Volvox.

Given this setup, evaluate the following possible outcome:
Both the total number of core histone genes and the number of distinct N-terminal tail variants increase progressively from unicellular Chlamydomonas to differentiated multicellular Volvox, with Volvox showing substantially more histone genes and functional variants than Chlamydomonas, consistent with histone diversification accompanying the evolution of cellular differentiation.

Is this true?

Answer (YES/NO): NO